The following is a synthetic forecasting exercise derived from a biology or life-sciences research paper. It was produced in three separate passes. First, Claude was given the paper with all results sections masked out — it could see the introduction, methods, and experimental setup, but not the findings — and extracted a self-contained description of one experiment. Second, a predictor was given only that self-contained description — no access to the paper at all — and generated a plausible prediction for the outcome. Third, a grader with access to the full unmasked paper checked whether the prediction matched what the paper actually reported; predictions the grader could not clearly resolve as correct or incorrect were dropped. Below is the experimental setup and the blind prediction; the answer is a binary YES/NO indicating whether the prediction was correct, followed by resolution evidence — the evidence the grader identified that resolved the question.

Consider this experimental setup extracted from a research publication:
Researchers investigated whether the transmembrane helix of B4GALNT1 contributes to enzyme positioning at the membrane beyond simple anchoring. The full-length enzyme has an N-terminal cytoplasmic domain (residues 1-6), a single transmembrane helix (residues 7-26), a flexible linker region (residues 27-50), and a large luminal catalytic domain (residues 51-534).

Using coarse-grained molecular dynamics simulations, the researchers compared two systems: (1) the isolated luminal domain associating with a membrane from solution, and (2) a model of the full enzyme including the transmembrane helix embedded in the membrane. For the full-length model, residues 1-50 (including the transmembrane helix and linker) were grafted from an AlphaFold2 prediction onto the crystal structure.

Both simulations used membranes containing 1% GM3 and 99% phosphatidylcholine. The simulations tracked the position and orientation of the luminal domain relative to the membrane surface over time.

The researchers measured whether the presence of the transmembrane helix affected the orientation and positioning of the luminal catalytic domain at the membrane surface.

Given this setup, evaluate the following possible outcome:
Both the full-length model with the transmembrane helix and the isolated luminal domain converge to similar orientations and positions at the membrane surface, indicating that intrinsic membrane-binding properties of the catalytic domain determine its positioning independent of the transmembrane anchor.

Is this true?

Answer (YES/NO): YES